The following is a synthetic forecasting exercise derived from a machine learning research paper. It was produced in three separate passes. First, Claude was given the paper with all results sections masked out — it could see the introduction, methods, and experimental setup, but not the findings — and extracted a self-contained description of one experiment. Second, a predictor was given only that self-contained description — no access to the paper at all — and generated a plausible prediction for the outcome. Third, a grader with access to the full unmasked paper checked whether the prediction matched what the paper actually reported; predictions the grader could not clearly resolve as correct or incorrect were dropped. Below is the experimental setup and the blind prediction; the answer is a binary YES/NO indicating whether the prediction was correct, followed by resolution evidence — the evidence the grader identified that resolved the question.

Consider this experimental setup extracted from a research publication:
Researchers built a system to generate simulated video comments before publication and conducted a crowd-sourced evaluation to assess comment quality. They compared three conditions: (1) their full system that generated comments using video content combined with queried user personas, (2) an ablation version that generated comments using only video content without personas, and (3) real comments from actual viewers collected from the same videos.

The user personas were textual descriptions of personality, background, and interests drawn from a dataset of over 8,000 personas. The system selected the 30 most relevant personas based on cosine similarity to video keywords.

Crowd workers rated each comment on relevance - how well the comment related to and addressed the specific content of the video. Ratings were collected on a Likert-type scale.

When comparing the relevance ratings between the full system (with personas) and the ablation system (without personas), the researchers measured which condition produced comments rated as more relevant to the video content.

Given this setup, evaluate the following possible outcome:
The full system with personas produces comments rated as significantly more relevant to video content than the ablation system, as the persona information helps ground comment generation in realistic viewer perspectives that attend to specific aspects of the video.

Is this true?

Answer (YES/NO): NO